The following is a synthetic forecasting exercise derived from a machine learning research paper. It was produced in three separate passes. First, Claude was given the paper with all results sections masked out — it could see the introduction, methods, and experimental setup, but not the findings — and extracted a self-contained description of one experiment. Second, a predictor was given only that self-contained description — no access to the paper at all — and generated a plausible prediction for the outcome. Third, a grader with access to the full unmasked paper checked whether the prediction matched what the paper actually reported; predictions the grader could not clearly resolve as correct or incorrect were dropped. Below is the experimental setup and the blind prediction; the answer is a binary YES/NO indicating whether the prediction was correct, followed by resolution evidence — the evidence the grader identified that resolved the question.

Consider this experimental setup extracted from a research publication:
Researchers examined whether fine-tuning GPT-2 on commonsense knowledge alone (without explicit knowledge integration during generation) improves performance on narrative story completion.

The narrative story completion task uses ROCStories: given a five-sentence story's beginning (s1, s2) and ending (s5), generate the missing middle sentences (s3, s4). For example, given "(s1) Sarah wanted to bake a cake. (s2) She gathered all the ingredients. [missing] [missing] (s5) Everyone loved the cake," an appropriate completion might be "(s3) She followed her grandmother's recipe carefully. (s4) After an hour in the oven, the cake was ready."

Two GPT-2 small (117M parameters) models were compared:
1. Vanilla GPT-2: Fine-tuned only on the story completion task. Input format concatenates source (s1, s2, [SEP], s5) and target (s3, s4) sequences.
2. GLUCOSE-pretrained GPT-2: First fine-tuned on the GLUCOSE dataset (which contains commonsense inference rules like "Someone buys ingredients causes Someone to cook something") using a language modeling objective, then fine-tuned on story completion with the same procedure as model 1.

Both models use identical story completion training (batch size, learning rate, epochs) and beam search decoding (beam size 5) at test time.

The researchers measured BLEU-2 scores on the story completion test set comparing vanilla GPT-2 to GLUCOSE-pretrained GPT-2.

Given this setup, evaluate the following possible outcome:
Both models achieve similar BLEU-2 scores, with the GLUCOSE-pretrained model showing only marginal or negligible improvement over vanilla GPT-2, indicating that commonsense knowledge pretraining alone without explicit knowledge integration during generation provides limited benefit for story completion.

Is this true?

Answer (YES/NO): YES